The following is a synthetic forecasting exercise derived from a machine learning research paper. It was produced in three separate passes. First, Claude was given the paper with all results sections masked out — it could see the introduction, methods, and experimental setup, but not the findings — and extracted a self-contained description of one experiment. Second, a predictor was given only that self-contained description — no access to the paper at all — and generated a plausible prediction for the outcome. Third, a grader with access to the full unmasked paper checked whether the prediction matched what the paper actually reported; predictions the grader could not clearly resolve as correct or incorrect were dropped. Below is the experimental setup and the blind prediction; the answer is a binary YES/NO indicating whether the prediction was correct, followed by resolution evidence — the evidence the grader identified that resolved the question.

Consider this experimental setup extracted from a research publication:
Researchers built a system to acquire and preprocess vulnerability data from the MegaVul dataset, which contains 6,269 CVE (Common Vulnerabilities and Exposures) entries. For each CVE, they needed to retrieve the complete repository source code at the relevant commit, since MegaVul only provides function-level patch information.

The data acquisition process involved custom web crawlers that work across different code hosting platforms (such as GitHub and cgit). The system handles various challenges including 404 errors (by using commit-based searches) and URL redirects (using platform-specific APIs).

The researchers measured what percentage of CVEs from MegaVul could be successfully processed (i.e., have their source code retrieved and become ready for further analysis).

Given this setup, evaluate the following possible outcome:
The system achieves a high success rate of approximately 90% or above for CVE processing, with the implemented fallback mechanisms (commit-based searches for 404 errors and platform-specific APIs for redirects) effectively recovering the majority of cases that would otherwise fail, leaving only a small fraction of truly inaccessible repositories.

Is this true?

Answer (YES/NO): YES